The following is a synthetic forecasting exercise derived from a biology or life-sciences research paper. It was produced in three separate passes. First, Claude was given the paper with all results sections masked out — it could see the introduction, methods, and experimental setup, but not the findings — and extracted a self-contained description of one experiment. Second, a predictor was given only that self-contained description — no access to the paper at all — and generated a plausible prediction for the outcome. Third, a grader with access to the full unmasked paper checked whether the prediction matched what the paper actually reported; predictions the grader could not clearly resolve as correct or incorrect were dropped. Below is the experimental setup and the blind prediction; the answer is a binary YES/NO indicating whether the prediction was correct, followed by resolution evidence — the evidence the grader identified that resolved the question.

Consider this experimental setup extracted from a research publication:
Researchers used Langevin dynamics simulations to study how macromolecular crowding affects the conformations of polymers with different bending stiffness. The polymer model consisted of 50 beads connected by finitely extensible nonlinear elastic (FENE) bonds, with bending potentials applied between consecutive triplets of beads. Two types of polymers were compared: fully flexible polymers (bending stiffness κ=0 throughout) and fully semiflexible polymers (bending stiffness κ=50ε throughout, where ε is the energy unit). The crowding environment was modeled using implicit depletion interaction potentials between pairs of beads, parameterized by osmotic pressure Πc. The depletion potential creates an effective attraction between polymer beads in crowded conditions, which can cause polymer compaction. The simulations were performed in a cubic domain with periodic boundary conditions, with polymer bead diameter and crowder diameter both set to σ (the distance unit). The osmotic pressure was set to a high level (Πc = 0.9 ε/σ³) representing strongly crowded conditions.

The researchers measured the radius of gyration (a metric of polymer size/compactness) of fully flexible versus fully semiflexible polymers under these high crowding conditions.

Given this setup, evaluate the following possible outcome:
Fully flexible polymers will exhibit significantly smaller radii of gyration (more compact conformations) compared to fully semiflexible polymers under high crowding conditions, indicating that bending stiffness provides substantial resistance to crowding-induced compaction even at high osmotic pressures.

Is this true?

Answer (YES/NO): YES